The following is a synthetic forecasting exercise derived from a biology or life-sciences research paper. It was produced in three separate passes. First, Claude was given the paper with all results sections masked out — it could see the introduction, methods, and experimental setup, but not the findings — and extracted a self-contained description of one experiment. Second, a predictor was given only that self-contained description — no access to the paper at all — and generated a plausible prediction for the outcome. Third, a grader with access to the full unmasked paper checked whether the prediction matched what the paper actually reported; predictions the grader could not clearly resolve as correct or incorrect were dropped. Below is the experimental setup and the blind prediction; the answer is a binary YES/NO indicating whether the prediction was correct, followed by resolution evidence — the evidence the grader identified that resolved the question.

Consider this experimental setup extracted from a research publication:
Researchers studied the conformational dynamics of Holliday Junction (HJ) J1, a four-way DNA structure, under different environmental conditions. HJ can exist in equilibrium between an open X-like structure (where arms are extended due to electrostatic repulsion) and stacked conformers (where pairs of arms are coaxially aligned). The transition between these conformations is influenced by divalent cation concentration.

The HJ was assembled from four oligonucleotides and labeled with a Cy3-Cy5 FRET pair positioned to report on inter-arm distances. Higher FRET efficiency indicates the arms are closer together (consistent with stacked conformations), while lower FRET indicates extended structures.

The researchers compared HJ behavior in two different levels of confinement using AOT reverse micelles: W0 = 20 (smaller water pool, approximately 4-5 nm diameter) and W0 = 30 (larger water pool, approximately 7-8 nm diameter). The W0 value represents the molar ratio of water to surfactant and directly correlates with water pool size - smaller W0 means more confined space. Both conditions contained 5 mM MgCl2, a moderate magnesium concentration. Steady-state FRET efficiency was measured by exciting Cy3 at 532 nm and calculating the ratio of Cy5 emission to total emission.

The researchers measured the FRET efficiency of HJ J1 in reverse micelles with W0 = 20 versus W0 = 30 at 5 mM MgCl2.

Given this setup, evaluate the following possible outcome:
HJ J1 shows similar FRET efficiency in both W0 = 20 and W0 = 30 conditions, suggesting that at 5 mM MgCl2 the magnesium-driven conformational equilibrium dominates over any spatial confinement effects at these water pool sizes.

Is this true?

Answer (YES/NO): NO